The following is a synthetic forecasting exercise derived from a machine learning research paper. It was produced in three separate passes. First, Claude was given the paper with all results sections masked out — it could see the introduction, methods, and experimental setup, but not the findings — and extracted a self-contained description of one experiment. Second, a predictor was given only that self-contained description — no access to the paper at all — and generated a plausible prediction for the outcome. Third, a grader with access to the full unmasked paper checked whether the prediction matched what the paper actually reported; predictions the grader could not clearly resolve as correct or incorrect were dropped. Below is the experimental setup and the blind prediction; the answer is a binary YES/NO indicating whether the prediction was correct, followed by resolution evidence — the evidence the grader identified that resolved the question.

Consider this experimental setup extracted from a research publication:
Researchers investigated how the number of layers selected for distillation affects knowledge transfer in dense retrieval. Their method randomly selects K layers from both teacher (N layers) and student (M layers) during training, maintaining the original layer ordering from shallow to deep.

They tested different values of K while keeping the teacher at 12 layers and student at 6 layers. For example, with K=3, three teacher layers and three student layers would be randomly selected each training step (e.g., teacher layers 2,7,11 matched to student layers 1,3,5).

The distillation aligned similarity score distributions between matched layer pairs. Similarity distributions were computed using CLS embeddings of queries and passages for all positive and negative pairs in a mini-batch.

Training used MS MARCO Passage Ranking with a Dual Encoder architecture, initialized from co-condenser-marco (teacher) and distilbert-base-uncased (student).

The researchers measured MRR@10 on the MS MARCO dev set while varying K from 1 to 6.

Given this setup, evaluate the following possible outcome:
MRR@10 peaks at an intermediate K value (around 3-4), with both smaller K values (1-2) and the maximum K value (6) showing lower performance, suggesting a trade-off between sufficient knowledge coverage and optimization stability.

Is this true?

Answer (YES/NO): NO